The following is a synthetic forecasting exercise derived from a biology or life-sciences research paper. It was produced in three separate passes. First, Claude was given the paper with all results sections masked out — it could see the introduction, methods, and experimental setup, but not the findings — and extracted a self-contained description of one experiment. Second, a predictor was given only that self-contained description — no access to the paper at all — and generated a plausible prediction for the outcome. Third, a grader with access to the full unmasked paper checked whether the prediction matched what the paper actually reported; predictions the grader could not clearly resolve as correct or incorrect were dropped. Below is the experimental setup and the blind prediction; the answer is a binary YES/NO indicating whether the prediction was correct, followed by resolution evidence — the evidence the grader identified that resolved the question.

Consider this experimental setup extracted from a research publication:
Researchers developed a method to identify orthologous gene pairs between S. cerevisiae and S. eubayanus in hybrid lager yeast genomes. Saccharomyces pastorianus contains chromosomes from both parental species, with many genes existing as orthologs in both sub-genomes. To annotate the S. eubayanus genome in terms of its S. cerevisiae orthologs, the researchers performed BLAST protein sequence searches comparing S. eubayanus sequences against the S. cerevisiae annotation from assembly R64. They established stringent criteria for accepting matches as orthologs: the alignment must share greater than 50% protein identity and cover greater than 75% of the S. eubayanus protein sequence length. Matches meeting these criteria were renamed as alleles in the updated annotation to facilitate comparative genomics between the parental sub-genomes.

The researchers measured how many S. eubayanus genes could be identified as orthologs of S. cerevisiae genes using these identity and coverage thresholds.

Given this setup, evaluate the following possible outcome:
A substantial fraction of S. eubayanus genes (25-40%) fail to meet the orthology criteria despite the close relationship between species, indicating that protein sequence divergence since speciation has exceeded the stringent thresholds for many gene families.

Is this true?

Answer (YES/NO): NO